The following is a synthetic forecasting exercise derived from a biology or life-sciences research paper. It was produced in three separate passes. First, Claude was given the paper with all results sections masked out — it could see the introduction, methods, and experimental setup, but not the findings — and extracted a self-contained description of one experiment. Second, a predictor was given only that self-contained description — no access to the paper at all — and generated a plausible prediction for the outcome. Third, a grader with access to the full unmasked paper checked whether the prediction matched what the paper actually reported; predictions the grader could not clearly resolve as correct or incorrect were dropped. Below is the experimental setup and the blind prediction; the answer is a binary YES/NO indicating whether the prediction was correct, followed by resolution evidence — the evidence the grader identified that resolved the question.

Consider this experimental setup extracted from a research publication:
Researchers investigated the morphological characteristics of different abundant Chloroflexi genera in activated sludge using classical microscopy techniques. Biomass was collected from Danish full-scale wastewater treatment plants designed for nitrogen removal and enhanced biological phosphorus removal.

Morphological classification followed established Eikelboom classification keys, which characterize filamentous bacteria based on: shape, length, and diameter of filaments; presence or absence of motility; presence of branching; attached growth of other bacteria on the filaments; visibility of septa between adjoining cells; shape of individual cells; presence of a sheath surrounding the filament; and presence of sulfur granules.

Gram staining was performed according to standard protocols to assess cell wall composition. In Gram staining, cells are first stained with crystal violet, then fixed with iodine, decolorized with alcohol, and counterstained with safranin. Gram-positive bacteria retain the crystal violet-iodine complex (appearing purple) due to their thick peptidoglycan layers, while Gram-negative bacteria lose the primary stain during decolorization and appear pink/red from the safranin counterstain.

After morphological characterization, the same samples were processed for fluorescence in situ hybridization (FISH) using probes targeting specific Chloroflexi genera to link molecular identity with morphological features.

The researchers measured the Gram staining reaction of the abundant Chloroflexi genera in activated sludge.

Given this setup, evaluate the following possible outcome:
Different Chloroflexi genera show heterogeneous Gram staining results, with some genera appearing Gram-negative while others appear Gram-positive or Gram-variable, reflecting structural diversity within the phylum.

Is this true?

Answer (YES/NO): NO